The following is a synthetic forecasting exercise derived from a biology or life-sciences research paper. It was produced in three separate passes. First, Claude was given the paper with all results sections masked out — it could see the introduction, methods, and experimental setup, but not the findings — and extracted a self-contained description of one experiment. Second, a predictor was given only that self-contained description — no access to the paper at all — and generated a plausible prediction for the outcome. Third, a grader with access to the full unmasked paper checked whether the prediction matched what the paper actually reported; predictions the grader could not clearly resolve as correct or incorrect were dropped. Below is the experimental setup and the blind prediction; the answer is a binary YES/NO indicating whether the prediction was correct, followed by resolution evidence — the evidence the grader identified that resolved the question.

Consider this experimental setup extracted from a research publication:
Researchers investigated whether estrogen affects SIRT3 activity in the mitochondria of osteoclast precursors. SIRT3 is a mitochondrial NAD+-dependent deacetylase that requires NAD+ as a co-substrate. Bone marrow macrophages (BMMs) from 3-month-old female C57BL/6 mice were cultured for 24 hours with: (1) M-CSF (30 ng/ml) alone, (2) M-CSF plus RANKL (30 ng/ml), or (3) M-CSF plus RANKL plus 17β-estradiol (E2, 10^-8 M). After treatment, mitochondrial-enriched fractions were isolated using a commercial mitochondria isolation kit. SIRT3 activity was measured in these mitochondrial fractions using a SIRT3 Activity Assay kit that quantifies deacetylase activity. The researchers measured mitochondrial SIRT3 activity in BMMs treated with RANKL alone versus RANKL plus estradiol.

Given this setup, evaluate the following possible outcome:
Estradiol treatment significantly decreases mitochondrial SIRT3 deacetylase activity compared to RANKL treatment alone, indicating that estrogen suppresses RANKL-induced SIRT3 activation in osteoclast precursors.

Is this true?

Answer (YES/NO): YES